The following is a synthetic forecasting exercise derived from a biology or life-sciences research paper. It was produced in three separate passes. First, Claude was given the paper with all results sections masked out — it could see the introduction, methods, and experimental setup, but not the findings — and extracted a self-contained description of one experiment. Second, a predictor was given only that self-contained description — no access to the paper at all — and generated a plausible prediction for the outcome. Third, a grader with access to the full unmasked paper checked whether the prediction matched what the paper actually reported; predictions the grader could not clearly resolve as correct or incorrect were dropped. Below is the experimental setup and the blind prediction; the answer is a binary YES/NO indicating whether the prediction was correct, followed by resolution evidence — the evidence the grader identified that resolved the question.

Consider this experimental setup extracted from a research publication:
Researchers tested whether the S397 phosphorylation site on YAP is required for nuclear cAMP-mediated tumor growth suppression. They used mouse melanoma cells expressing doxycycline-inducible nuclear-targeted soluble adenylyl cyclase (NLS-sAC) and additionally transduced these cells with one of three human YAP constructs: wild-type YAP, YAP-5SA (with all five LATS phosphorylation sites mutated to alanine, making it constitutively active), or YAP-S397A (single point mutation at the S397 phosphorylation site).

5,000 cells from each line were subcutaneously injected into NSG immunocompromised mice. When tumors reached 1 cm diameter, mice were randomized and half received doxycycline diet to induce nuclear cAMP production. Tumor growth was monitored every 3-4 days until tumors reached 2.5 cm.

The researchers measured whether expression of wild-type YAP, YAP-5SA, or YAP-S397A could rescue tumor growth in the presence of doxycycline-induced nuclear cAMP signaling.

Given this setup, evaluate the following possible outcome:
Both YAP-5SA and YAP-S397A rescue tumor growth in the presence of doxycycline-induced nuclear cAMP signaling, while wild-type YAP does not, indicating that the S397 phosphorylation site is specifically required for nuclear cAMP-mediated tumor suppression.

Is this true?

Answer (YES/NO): YES